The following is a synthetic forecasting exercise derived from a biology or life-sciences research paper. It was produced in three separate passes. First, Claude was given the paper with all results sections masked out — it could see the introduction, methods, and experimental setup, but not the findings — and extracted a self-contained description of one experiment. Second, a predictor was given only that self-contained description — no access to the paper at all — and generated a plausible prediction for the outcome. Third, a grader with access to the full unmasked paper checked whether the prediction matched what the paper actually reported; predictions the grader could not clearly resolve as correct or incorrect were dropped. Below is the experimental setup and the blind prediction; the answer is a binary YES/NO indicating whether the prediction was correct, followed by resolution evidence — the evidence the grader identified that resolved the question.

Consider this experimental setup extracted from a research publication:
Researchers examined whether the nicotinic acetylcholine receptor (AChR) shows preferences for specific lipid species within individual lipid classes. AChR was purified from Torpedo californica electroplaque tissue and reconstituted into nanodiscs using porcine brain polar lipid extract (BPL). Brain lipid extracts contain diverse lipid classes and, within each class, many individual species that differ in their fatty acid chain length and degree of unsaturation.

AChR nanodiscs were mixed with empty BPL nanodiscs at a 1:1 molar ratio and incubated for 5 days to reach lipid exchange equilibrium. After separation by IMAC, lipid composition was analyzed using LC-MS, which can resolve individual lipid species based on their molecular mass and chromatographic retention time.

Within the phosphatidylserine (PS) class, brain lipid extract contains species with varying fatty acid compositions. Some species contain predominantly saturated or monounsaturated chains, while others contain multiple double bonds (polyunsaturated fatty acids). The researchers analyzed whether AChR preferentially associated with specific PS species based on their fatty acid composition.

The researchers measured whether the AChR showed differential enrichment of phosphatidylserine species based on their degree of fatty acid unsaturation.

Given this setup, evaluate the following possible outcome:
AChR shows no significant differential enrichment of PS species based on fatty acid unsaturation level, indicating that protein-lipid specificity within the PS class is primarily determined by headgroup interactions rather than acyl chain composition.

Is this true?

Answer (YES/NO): NO